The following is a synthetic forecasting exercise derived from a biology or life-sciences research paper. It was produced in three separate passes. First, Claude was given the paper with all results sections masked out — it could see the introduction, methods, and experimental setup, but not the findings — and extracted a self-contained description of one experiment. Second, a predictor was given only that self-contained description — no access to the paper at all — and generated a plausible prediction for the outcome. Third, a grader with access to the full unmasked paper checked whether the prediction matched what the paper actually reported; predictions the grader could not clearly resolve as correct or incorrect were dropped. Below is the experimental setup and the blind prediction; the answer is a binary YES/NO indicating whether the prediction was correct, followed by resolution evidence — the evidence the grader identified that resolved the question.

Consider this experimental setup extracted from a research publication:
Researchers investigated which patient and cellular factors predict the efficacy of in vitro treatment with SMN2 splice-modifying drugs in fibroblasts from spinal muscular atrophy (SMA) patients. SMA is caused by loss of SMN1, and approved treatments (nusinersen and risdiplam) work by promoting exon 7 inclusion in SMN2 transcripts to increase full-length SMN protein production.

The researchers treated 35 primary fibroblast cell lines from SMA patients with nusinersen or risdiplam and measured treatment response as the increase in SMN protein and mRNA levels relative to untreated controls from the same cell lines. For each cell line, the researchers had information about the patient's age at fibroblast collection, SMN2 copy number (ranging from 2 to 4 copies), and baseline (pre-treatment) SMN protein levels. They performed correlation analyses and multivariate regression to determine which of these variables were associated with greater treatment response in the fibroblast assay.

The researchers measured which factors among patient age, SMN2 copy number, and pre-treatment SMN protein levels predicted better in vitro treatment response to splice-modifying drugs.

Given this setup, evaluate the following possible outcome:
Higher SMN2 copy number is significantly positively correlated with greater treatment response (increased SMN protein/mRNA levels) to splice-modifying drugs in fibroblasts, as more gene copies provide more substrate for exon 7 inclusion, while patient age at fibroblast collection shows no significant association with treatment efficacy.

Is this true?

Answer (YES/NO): NO